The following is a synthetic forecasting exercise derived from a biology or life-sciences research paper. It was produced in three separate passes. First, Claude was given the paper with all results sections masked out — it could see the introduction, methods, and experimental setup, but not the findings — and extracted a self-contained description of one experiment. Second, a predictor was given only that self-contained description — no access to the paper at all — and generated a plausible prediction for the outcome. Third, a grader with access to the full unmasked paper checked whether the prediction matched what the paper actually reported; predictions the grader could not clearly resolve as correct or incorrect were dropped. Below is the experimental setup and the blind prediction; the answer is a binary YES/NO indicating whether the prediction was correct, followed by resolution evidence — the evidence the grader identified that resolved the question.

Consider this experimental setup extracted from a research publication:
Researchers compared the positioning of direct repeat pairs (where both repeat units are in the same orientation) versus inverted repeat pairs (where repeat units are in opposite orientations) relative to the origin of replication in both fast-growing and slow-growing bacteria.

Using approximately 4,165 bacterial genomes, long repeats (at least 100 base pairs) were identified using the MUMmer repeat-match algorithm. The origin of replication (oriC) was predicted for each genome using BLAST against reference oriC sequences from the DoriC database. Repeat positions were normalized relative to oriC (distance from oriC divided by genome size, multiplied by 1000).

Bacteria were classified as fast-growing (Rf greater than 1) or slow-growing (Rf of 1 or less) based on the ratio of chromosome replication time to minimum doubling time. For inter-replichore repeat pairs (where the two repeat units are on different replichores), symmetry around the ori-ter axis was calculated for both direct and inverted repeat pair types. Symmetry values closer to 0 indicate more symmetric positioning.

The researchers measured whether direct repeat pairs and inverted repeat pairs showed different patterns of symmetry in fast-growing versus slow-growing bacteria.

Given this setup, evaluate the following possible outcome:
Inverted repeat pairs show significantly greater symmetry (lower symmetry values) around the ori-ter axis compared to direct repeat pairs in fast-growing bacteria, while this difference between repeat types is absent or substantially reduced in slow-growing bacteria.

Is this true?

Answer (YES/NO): NO